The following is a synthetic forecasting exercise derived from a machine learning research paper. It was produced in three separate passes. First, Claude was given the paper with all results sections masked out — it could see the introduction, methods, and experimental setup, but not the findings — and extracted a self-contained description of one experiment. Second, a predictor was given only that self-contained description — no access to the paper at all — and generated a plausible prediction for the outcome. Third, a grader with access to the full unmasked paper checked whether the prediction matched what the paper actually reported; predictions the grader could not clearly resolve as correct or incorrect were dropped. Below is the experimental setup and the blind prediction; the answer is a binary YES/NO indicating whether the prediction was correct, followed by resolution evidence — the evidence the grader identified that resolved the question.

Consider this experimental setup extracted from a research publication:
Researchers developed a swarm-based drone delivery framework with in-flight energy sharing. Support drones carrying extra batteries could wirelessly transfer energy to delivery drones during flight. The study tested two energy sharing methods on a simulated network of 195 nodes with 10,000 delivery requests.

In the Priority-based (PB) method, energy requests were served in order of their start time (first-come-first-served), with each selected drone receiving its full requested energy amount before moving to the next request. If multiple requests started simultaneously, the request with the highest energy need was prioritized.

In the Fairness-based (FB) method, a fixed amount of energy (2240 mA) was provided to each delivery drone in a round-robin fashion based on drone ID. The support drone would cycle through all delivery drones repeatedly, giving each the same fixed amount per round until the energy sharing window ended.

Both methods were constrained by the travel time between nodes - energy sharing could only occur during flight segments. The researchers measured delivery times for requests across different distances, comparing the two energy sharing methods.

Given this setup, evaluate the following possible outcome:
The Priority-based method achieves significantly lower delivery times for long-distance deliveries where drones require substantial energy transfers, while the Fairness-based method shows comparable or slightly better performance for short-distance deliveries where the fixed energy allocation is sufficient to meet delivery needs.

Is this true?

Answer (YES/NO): NO